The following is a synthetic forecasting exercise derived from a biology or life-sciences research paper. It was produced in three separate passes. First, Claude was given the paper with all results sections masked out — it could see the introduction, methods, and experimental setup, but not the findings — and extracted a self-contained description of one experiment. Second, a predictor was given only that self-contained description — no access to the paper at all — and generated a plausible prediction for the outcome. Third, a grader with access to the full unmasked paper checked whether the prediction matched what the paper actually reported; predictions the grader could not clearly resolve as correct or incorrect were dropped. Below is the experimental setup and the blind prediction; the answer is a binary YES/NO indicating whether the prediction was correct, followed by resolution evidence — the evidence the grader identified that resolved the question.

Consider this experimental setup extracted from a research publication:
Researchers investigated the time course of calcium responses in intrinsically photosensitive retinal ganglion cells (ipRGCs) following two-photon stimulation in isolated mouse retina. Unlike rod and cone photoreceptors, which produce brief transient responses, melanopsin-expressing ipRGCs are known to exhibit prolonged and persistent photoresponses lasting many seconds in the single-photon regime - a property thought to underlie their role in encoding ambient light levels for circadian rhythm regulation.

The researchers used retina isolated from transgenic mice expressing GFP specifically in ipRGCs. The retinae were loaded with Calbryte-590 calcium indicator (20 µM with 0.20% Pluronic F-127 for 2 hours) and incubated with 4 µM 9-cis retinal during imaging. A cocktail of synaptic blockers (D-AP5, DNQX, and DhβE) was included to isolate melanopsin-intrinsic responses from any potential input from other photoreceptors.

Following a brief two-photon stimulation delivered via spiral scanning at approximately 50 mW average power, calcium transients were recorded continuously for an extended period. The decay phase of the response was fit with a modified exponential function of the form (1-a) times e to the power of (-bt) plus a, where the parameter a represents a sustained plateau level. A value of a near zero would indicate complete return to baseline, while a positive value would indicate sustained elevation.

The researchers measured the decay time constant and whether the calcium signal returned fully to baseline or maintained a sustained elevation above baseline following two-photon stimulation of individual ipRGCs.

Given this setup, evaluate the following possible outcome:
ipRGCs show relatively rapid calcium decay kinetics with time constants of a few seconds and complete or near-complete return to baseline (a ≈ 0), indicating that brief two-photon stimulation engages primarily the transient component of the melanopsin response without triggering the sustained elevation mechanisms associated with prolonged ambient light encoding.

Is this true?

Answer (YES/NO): YES